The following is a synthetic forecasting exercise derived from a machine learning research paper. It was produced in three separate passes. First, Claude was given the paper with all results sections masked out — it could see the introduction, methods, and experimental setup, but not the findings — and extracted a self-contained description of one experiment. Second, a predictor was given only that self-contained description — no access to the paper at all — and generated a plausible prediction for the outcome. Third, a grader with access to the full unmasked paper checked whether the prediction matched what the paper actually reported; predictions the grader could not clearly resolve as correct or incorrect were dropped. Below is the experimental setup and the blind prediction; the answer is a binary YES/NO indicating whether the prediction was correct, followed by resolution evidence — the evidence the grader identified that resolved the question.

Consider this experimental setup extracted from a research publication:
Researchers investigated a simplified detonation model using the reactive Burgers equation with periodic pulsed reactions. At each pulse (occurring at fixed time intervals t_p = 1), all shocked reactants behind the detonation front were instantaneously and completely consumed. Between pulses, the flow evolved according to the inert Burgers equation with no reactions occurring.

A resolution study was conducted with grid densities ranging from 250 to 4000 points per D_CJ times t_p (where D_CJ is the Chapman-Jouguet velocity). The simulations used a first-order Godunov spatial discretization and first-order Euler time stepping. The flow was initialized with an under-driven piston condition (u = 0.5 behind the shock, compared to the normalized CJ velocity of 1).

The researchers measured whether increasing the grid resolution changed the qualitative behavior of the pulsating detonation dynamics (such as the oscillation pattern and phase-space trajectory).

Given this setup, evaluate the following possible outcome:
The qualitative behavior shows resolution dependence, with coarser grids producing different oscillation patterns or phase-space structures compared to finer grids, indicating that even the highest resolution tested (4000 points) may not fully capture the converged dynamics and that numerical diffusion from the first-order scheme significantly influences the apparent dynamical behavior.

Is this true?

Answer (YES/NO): NO